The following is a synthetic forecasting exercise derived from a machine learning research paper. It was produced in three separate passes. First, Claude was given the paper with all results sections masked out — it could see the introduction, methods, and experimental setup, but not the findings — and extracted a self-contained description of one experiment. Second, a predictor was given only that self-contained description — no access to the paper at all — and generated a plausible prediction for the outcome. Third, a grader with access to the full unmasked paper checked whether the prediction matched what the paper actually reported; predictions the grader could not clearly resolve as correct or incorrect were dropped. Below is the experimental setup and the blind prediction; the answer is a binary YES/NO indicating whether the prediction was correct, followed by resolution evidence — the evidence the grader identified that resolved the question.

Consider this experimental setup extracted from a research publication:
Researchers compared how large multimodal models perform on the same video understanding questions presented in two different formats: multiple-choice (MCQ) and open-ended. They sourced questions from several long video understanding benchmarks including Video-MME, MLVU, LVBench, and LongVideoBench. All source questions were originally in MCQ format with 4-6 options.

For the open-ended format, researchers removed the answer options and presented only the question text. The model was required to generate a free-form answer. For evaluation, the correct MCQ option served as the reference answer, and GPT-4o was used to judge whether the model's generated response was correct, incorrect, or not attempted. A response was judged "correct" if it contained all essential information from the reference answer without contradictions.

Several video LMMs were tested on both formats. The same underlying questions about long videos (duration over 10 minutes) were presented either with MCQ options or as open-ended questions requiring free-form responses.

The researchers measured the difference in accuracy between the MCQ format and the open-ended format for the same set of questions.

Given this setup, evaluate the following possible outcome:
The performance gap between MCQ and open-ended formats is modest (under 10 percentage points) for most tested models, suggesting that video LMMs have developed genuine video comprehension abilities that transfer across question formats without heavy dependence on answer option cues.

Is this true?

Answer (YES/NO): NO